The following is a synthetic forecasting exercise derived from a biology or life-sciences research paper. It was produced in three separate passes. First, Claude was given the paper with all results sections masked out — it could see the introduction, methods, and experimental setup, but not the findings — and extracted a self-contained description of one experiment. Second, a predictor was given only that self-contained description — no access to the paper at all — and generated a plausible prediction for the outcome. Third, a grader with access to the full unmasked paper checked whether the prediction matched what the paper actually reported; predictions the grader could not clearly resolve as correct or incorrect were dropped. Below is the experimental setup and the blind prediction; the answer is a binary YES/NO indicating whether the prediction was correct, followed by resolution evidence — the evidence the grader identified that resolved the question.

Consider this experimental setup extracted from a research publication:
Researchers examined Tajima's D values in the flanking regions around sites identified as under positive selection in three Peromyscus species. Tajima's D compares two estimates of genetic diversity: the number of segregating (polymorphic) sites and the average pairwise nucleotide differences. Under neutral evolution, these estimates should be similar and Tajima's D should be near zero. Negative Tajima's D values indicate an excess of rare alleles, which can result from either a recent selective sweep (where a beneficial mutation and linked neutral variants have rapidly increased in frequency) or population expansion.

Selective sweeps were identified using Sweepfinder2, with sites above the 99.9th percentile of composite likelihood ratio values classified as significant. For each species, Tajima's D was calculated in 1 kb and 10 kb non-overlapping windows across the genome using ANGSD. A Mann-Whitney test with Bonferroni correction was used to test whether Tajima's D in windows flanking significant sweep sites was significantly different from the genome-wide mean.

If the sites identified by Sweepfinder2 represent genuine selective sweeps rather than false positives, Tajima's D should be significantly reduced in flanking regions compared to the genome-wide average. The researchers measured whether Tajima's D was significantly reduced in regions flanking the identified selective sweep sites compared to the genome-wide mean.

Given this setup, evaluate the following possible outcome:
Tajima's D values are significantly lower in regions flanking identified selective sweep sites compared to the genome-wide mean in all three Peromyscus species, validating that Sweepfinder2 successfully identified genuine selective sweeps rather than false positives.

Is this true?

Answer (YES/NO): NO